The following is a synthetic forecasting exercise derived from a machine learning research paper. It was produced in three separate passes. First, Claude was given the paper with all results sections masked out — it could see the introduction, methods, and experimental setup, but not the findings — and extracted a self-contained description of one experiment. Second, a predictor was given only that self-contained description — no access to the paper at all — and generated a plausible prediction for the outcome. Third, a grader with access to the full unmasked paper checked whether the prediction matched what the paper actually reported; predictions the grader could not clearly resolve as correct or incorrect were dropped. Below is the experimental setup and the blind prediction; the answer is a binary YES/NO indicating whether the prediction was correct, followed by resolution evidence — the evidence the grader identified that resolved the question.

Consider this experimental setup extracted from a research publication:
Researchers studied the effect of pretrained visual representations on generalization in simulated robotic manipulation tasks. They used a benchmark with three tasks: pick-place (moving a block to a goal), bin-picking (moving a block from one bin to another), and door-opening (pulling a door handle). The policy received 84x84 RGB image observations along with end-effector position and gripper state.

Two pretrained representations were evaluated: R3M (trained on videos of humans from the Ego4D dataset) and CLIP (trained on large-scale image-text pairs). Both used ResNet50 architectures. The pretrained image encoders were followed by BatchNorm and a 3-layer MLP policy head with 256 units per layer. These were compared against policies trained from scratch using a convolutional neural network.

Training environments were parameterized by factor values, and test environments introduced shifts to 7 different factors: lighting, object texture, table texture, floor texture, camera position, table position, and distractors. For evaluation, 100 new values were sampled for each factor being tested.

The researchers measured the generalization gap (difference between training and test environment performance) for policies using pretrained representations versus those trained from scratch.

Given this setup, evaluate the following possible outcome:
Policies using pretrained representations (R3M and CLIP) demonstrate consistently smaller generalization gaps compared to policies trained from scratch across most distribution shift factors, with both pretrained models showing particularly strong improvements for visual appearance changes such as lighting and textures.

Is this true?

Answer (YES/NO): NO